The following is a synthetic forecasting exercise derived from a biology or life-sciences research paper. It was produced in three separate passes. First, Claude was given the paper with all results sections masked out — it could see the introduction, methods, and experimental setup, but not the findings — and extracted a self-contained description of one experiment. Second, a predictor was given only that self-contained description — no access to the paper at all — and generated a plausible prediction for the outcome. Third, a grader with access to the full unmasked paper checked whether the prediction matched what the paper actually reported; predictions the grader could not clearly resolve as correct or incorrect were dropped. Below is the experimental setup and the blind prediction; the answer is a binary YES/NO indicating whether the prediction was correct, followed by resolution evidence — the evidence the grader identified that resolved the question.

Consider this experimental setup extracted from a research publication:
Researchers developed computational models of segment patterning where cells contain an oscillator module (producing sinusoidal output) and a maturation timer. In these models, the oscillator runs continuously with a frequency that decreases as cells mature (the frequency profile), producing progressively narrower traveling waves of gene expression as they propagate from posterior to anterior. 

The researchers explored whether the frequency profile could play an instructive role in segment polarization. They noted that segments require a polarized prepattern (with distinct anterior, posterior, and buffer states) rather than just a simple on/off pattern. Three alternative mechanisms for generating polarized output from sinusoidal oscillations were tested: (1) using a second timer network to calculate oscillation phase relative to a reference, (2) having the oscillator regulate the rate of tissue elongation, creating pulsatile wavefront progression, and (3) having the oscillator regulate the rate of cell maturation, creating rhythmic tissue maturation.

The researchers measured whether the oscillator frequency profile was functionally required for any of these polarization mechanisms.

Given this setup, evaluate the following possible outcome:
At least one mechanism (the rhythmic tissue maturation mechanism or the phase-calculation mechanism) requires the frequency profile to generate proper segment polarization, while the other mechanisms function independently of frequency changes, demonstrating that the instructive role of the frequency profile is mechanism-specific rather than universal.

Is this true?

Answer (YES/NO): NO